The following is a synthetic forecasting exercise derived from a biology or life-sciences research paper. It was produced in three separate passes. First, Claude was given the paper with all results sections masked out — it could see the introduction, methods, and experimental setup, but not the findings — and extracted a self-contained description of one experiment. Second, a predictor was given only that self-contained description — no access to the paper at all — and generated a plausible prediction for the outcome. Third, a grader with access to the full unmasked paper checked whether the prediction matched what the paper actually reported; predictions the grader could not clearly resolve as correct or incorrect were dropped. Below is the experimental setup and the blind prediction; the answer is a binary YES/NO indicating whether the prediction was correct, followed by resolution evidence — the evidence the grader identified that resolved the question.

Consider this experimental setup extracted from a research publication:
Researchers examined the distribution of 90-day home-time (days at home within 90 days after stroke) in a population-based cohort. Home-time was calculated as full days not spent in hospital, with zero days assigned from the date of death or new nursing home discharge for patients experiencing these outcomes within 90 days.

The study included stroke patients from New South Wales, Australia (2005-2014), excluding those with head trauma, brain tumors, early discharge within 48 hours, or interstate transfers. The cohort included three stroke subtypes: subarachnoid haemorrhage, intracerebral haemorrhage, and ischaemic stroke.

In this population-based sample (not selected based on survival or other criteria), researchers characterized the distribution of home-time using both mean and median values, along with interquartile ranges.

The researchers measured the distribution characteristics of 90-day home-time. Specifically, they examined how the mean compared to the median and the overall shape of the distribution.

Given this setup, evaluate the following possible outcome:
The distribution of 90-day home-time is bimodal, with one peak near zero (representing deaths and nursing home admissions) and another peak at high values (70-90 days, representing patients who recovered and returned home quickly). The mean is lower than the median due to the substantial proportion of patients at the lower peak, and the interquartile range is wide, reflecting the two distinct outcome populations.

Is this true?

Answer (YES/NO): NO